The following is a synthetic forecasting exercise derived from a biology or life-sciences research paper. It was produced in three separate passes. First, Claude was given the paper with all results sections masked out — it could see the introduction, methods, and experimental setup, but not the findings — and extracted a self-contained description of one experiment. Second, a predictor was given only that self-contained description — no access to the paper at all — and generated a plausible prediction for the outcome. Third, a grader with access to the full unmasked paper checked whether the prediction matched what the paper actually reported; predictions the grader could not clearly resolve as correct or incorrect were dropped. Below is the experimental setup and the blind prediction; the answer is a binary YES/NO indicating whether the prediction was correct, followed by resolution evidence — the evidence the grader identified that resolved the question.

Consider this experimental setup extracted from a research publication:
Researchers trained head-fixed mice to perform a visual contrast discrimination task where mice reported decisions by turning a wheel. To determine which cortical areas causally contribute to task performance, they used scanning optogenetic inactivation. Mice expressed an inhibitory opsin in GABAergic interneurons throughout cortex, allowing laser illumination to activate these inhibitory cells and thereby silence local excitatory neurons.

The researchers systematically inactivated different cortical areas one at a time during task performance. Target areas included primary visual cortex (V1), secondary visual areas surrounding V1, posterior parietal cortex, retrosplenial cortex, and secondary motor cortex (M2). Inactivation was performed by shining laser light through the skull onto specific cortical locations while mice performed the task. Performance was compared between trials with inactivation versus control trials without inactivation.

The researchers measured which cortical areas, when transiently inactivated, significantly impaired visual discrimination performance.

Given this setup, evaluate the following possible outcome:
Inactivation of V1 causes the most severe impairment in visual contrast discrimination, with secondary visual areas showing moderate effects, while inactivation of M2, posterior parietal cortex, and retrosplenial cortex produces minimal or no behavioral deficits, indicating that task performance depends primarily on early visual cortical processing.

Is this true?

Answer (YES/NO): NO